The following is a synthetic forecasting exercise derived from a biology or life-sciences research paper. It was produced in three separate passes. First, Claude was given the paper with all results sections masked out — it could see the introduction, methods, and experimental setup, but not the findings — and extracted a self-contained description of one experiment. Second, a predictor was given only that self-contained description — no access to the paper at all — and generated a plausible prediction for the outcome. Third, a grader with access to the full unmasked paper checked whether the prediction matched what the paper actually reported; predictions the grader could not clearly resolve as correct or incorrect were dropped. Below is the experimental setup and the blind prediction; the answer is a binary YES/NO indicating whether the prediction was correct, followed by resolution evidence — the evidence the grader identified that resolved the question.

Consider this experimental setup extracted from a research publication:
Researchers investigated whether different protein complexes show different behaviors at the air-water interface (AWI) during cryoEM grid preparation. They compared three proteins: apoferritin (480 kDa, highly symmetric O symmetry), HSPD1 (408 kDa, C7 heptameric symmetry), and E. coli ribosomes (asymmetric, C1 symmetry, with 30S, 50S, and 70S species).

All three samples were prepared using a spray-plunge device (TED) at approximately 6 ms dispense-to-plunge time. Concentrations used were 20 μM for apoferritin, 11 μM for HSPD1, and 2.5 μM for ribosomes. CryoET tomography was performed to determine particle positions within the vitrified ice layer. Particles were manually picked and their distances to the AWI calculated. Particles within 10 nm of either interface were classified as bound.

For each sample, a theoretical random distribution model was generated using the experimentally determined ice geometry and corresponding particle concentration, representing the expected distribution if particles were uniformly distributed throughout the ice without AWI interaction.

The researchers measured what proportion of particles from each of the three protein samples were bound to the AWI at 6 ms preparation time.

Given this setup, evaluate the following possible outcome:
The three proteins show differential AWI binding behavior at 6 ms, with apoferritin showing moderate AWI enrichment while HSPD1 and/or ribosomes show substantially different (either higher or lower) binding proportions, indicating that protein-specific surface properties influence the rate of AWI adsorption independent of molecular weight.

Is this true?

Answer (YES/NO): NO